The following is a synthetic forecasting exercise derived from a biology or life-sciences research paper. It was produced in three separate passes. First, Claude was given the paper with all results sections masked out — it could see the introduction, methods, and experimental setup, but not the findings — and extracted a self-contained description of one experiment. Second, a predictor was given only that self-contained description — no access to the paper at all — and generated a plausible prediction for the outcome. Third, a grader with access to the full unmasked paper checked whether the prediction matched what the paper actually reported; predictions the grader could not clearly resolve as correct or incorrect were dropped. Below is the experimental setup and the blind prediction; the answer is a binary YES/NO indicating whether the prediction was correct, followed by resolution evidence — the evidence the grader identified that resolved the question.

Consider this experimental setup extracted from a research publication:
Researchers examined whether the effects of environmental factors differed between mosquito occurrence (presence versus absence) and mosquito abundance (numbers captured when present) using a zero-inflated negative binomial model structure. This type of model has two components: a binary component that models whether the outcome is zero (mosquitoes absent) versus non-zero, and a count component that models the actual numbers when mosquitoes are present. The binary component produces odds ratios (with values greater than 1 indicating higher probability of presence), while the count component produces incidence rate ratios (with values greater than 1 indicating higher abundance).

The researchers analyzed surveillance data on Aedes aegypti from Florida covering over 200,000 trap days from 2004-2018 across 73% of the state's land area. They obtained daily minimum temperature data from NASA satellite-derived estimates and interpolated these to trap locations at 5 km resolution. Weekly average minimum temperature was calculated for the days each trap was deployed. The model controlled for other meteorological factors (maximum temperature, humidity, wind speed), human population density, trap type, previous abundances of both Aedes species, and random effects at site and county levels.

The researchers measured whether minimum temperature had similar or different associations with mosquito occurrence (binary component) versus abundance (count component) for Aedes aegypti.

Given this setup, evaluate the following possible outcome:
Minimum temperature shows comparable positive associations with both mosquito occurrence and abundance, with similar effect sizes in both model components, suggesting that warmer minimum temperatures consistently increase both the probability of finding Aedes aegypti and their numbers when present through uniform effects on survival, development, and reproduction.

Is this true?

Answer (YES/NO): NO